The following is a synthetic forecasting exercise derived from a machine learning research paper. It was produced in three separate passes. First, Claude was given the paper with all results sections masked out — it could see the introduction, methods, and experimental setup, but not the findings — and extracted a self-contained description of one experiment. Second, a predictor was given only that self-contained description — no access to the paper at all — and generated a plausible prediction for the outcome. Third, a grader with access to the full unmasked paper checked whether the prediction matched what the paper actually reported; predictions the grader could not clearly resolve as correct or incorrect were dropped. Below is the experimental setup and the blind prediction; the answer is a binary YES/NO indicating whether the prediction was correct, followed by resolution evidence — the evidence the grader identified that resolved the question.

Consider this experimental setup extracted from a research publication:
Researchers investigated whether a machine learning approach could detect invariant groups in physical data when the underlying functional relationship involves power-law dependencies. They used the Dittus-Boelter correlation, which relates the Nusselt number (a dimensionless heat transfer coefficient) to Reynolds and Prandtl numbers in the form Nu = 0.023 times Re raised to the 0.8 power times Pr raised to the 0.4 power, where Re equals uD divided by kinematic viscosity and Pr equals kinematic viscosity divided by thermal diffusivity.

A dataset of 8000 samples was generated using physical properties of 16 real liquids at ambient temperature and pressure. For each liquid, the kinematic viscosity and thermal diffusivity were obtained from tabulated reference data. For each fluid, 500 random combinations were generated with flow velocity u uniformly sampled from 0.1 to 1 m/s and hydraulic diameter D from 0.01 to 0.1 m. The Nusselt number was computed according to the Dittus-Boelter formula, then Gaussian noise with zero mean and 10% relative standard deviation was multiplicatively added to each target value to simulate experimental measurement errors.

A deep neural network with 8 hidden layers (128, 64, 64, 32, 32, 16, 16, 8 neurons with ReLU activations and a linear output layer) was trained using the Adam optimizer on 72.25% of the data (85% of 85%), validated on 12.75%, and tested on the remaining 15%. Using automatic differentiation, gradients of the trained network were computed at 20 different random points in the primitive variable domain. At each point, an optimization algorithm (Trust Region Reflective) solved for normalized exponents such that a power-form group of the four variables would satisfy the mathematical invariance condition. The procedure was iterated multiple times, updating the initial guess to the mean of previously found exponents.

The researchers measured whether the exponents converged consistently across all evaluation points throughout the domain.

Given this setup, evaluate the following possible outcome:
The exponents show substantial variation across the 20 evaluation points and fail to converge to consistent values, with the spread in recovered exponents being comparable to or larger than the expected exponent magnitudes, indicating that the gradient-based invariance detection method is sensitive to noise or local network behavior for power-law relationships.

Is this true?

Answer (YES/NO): NO